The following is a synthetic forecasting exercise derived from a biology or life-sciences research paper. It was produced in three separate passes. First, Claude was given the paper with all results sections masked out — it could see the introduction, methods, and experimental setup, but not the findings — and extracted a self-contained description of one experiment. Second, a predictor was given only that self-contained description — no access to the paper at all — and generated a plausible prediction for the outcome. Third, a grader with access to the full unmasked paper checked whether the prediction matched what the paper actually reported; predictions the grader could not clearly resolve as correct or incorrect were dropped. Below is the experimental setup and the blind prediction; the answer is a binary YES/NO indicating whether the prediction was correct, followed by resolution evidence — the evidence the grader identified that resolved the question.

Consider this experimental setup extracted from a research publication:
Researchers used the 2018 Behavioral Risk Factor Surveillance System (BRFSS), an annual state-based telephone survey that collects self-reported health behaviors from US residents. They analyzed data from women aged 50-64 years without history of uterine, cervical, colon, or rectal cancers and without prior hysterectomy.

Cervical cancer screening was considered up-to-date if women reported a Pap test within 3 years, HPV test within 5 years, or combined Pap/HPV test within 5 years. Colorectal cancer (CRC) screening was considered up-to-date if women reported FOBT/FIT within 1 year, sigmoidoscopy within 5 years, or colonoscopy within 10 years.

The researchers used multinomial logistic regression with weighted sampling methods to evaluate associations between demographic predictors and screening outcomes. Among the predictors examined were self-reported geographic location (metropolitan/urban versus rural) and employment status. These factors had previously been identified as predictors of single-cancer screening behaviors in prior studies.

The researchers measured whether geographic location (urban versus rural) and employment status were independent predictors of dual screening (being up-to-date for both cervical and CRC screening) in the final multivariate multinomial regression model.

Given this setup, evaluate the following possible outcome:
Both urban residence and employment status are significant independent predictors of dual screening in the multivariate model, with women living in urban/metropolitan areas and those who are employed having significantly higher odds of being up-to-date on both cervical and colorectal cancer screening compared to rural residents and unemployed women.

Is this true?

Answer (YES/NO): NO